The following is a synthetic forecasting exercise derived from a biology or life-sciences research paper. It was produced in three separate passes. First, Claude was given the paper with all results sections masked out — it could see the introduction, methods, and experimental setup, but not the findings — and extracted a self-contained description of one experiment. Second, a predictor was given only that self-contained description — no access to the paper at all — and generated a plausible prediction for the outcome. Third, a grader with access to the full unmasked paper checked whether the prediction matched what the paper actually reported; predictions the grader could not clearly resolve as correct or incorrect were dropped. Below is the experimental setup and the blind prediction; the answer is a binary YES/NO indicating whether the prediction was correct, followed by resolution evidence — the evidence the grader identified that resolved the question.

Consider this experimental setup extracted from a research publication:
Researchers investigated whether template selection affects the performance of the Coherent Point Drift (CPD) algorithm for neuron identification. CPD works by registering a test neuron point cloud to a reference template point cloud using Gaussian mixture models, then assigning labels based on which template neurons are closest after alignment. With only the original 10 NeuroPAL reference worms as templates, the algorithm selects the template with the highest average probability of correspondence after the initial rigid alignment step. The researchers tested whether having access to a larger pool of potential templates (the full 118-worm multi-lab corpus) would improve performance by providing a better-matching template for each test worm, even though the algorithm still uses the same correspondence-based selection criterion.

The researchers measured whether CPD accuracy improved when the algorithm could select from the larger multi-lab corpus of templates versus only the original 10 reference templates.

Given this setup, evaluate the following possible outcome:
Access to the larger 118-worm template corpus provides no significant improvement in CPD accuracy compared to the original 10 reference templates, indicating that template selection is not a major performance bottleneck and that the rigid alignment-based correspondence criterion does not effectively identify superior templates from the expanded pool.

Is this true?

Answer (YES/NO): NO